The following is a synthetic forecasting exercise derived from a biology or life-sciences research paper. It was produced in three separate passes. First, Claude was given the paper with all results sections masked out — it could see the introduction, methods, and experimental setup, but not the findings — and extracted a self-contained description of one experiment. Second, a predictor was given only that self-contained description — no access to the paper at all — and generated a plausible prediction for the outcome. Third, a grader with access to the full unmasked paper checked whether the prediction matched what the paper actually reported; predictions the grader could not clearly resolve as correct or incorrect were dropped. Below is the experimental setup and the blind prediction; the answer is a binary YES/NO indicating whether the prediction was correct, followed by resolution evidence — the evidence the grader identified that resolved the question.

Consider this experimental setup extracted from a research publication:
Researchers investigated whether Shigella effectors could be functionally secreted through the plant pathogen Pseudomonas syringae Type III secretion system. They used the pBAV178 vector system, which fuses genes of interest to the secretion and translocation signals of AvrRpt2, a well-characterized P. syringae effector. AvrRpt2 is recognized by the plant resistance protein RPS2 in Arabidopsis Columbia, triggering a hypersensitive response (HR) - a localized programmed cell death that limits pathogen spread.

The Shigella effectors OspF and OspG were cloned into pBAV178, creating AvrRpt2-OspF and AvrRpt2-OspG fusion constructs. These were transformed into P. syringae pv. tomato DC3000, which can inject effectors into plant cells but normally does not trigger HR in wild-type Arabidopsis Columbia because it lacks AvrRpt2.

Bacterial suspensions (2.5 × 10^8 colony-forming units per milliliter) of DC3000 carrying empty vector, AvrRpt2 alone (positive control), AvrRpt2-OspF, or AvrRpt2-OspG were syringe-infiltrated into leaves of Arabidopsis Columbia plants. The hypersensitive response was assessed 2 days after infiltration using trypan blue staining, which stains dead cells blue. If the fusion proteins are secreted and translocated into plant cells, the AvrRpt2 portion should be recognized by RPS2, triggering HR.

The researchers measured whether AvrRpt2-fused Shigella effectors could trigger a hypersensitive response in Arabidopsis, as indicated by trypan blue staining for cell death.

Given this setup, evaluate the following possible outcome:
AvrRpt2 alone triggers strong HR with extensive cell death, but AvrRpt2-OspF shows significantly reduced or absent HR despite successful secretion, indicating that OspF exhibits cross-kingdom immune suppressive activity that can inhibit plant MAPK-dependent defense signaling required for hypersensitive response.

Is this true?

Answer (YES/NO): NO